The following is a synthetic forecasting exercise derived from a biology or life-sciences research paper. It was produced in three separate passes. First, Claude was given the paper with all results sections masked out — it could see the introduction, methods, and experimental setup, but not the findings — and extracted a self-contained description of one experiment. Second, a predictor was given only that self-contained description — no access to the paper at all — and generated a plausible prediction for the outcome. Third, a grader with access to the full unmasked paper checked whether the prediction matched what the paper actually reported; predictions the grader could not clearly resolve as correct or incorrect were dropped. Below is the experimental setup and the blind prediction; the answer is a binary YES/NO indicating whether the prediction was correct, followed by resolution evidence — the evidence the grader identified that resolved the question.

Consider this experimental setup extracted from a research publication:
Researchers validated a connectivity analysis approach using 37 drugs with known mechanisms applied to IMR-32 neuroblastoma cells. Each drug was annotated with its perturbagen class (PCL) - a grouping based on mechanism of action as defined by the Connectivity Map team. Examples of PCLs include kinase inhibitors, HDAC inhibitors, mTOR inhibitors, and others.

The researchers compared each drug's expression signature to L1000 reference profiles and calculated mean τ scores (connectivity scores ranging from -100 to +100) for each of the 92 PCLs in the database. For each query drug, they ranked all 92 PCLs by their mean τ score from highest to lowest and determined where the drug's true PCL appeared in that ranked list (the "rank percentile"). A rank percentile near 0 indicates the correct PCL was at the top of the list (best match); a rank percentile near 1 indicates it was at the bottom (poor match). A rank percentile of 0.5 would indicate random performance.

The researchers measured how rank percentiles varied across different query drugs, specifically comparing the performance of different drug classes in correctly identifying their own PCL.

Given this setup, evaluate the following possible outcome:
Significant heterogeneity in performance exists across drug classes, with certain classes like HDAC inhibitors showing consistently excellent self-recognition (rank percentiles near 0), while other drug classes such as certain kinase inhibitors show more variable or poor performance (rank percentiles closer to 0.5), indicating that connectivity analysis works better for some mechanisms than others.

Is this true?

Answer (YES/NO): YES